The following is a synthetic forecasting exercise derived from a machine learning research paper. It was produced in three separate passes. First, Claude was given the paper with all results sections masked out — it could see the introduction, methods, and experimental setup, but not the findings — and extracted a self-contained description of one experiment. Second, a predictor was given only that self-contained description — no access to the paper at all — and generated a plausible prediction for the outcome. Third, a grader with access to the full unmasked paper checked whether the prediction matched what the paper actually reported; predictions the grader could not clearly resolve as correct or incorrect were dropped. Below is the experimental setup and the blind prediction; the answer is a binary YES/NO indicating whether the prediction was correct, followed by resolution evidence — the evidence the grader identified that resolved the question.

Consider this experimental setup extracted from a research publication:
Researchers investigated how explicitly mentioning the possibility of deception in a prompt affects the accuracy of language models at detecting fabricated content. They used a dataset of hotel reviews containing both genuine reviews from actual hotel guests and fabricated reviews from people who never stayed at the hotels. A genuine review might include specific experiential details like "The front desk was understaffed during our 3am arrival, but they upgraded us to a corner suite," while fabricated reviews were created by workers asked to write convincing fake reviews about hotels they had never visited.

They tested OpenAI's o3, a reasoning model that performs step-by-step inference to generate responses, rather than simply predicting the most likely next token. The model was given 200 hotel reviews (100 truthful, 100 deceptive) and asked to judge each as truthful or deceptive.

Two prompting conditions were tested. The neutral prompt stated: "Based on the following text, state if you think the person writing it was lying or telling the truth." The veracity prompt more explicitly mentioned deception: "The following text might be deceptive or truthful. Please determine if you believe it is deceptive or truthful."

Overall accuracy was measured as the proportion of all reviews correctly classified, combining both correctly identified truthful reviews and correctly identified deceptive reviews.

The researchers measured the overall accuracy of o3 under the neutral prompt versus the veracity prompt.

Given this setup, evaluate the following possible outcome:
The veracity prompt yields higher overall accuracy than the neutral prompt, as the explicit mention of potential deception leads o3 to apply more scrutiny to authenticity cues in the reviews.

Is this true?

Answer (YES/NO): YES